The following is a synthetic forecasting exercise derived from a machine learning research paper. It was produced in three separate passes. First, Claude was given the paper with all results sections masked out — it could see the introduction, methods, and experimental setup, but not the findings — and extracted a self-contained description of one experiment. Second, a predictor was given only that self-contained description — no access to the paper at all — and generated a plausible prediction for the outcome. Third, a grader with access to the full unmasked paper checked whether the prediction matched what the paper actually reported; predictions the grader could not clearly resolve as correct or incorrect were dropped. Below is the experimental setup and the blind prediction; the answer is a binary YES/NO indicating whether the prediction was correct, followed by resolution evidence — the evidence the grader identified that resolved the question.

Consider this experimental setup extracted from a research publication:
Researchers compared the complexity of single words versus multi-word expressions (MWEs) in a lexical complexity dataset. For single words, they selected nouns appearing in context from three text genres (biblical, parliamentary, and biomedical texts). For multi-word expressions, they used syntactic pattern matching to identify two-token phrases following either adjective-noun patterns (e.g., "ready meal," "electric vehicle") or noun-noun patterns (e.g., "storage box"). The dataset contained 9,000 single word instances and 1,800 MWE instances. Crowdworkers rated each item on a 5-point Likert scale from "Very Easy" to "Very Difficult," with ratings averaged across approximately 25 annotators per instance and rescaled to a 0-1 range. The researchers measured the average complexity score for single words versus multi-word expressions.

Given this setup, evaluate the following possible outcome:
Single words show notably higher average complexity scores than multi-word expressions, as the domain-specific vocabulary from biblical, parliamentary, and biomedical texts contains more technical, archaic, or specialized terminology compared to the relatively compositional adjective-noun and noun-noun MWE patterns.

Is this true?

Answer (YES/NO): NO